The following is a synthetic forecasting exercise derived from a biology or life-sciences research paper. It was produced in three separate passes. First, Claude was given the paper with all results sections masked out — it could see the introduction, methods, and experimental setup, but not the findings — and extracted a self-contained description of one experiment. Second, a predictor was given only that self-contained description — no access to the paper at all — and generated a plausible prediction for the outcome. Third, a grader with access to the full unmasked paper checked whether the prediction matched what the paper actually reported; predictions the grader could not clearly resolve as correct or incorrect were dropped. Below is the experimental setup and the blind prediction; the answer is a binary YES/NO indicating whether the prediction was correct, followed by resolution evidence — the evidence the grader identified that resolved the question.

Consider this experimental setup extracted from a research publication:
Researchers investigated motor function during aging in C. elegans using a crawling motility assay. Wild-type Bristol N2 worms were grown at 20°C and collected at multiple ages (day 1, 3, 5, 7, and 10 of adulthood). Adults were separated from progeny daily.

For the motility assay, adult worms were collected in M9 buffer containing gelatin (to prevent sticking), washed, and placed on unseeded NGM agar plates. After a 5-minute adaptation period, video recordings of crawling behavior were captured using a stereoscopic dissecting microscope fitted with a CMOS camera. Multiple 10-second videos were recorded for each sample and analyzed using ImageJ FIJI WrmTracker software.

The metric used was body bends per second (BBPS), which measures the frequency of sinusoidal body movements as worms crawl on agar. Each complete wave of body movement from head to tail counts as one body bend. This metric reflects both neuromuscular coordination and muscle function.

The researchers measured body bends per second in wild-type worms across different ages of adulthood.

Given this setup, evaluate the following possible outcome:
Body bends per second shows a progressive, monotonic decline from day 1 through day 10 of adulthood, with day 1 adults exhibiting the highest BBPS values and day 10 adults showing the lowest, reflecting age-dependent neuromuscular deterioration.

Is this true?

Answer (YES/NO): NO